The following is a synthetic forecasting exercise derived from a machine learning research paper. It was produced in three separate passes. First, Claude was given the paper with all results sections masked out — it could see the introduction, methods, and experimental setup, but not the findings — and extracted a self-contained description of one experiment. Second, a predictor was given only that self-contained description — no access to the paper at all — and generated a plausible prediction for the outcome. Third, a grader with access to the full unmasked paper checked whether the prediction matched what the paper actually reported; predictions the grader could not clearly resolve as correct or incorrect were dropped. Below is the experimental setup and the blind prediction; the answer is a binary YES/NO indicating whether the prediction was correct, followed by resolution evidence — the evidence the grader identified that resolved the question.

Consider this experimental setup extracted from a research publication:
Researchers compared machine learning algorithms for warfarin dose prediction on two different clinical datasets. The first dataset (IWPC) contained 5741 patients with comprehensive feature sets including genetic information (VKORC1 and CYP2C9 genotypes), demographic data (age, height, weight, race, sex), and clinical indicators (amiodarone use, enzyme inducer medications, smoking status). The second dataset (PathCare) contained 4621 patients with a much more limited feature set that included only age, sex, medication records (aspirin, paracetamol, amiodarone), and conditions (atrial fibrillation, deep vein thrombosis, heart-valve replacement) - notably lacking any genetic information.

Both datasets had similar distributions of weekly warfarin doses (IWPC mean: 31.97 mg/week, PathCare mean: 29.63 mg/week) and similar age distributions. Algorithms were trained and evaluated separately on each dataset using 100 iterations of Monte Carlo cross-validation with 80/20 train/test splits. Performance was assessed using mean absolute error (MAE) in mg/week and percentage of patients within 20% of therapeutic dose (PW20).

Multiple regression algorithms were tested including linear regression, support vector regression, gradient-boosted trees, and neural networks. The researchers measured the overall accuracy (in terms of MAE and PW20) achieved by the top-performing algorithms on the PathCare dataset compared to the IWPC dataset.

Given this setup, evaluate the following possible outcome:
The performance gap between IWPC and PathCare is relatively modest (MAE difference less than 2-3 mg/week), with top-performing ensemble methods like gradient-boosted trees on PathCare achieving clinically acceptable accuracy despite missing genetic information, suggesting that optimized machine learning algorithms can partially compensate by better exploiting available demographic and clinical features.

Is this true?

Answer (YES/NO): NO